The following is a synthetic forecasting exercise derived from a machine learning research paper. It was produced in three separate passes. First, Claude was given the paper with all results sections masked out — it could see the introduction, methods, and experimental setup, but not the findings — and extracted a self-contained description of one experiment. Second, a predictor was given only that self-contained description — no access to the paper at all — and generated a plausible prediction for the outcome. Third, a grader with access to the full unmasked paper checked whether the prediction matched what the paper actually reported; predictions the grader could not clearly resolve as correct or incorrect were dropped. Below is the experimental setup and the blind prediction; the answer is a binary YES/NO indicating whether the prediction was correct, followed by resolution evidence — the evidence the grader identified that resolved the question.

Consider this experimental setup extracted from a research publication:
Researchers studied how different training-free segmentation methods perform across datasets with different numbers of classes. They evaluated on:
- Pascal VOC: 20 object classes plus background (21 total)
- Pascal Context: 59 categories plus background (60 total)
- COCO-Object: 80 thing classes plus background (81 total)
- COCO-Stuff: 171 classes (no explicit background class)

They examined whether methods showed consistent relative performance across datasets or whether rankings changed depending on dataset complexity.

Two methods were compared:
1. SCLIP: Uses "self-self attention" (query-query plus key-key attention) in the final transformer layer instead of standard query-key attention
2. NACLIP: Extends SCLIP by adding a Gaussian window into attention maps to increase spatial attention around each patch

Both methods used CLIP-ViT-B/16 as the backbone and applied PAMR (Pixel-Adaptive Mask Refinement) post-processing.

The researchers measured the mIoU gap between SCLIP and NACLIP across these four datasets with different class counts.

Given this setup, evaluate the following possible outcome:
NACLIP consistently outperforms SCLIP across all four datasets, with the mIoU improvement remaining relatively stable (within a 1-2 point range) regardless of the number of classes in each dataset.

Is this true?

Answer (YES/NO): NO